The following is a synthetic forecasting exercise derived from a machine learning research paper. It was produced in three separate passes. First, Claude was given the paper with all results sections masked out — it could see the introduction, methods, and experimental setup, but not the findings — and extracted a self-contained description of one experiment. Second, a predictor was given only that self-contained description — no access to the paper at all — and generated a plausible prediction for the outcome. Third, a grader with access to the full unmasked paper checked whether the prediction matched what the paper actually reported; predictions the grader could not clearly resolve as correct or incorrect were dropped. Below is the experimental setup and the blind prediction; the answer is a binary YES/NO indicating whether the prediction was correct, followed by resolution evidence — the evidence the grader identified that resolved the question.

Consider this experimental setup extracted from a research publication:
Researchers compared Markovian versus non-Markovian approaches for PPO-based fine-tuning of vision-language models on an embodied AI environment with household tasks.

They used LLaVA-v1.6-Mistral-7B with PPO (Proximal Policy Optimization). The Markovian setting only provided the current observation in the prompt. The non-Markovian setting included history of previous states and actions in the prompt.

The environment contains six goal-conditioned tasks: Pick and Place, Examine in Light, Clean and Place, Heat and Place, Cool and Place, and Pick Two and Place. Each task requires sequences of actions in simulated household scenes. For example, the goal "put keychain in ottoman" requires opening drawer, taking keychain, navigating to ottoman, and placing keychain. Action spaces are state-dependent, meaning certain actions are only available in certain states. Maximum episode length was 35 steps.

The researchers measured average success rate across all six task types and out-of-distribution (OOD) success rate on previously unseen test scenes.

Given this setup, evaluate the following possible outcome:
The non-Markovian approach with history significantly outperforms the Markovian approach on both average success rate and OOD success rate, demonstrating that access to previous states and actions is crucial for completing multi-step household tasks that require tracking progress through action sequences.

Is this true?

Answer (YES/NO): NO